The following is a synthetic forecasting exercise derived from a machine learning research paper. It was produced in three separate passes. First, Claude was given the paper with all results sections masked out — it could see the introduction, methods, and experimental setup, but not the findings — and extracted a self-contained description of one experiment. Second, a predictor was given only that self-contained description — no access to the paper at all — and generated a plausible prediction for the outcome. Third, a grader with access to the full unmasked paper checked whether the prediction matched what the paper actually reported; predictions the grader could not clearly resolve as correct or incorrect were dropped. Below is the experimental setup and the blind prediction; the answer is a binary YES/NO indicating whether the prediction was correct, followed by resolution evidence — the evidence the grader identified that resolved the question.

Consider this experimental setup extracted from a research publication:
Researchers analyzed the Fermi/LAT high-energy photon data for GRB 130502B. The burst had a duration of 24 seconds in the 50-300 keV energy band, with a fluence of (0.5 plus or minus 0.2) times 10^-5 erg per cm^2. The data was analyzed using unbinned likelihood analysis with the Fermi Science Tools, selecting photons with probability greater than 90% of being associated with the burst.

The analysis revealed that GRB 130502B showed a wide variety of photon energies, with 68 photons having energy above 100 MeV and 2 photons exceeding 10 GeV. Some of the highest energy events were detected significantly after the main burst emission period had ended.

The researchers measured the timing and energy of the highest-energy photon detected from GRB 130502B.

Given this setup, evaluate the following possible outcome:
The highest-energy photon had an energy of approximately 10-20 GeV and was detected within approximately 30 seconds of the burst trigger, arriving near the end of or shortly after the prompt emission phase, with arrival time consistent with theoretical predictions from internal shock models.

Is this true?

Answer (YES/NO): NO